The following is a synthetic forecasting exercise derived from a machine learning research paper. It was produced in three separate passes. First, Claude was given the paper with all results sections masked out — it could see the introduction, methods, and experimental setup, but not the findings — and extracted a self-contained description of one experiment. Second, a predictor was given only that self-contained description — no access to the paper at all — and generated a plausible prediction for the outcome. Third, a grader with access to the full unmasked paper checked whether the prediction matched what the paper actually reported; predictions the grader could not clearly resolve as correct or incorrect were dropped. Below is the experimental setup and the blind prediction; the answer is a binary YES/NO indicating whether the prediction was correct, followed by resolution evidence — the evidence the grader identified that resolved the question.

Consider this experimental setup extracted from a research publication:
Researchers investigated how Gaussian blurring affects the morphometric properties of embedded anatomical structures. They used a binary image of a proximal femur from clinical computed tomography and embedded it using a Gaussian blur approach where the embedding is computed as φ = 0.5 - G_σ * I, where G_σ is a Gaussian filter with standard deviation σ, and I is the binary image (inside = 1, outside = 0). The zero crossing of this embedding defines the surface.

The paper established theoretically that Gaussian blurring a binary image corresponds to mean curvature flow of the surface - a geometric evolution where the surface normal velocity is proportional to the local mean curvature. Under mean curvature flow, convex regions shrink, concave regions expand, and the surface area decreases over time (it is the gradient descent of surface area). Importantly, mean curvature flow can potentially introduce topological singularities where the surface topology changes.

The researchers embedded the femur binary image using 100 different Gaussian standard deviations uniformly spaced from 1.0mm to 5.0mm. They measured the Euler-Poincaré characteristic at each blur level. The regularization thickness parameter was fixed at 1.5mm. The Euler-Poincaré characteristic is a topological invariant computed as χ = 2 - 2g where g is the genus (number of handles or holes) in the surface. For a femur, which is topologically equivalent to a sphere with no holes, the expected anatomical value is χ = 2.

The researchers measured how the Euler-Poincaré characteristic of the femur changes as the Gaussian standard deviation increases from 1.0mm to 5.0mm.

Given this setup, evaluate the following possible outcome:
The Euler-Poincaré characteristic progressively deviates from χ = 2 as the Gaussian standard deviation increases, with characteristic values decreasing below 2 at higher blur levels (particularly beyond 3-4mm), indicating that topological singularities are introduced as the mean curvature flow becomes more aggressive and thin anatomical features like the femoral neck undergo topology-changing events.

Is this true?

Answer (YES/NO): NO